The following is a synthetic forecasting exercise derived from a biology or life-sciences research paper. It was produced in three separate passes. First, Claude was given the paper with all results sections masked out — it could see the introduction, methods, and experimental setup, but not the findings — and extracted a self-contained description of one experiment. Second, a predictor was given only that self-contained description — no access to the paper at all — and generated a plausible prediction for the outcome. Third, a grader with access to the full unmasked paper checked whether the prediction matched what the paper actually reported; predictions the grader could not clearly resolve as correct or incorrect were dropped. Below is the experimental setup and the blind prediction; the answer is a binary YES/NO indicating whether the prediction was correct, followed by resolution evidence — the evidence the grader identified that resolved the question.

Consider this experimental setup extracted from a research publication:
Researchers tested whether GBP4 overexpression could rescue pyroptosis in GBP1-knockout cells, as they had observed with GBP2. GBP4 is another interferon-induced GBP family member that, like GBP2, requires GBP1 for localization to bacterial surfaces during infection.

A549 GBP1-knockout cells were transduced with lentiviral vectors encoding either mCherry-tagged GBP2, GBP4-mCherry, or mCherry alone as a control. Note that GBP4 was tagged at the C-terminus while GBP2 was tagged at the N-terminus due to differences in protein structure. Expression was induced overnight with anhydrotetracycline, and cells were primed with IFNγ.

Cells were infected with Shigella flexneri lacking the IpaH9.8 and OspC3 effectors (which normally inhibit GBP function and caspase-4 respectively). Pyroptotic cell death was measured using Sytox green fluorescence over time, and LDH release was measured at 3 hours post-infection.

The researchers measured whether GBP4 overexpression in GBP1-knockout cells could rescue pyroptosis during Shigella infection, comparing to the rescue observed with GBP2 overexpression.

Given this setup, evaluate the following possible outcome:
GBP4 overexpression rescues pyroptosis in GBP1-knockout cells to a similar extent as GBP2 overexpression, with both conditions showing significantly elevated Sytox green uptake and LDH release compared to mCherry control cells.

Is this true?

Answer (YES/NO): NO